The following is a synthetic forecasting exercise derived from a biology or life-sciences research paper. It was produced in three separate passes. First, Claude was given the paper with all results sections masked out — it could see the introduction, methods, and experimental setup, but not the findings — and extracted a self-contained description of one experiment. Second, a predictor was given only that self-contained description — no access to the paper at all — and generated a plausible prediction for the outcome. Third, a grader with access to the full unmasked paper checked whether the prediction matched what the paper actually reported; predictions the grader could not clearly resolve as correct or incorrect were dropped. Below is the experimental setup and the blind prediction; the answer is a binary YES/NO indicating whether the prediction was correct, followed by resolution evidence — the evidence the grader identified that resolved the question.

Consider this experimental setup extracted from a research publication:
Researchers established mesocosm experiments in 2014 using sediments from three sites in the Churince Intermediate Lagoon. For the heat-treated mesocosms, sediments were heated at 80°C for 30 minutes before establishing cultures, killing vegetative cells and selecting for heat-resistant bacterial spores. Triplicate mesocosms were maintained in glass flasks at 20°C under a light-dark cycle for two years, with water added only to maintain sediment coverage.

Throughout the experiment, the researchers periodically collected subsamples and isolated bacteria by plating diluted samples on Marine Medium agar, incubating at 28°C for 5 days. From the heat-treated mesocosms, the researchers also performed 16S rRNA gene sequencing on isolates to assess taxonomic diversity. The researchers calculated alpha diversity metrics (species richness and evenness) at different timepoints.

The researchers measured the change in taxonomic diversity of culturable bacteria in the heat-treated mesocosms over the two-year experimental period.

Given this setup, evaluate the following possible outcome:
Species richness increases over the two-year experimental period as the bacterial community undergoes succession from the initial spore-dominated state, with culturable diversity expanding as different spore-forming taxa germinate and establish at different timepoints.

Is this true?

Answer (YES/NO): NO